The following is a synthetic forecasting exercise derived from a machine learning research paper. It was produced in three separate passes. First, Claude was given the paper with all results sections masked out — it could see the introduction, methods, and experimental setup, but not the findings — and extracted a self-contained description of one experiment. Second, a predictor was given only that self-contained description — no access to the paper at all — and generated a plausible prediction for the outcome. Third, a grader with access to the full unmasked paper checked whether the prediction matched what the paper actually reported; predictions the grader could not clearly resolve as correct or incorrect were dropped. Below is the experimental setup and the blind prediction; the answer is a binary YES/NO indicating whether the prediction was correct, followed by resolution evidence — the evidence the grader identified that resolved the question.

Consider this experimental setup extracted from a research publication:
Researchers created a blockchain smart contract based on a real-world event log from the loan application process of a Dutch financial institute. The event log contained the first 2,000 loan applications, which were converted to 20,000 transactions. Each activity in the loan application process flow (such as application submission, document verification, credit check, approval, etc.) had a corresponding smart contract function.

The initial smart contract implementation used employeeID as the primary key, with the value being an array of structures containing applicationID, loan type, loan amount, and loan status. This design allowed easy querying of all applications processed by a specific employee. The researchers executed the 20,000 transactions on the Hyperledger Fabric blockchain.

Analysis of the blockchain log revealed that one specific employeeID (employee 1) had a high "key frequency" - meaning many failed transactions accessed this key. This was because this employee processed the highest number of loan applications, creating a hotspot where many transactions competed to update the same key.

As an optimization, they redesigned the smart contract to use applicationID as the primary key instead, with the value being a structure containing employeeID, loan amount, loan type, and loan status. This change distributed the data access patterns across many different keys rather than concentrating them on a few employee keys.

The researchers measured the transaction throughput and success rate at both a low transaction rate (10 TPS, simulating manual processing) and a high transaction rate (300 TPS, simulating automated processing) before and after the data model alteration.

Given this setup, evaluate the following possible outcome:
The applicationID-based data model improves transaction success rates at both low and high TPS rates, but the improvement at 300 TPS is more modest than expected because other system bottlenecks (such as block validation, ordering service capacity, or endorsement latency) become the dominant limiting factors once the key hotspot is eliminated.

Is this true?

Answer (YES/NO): NO